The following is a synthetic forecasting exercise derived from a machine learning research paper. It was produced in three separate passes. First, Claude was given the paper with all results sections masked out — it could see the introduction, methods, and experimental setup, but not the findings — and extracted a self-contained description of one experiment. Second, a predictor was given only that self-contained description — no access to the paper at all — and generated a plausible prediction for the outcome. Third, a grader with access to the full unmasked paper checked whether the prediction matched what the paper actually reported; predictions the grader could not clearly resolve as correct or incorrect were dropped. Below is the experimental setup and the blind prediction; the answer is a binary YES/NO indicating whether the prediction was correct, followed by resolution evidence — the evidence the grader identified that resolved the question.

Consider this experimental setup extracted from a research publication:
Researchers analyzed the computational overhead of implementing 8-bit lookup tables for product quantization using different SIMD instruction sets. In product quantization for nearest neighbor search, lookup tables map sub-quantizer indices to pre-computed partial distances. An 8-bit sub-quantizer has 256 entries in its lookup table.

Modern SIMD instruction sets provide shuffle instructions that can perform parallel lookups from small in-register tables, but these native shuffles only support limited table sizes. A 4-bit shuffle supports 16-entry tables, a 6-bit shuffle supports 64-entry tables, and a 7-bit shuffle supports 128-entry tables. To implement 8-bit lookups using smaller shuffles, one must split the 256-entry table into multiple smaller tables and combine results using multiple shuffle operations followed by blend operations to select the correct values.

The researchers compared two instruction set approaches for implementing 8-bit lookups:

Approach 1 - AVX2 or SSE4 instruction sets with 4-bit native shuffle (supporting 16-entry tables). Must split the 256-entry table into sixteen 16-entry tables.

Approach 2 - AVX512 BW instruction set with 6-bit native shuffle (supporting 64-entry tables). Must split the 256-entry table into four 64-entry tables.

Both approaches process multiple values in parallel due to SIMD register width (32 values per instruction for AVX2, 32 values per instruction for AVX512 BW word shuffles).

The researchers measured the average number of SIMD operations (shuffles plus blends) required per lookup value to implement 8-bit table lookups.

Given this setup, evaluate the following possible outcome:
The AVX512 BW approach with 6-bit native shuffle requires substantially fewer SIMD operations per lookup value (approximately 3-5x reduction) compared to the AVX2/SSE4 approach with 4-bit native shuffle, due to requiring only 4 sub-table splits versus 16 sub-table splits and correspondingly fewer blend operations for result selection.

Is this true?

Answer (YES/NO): YES